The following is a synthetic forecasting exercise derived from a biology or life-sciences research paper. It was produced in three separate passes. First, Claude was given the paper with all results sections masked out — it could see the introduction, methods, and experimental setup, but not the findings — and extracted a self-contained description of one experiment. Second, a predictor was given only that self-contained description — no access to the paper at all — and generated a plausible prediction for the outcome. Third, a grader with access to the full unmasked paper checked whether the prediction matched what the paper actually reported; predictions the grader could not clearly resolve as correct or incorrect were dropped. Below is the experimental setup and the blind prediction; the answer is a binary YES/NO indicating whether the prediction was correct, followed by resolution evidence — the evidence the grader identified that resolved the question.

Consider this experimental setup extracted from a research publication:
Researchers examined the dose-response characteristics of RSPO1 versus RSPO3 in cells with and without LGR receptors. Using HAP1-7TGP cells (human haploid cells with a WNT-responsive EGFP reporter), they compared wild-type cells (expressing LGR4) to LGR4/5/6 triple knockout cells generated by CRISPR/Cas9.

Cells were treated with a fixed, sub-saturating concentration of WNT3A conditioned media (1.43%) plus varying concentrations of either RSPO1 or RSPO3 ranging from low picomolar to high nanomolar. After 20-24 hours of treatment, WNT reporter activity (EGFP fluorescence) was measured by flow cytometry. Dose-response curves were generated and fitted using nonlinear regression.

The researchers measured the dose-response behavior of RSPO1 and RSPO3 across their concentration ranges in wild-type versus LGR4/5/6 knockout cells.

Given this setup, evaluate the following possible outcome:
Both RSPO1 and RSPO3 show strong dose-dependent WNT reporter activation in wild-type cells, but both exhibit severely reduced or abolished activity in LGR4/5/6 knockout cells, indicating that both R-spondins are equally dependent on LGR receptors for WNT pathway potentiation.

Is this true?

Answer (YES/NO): NO